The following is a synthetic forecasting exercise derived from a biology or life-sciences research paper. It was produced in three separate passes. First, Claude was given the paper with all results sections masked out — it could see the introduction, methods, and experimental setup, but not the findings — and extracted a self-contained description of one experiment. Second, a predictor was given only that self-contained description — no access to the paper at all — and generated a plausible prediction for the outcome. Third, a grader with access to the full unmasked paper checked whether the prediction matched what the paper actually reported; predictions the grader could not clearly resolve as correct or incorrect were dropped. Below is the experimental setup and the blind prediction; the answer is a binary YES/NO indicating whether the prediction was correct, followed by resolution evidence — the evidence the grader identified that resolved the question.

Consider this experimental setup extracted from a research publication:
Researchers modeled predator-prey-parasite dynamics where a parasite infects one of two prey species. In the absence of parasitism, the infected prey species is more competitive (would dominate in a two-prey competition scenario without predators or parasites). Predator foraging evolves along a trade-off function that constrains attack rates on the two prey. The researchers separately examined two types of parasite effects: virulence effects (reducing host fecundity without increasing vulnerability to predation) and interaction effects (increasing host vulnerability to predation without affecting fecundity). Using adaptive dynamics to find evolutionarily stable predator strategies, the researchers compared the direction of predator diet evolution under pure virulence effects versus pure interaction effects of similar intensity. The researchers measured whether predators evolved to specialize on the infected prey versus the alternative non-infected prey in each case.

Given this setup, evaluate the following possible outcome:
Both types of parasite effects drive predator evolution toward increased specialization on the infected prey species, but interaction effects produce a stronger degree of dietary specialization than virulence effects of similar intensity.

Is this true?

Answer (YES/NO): NO